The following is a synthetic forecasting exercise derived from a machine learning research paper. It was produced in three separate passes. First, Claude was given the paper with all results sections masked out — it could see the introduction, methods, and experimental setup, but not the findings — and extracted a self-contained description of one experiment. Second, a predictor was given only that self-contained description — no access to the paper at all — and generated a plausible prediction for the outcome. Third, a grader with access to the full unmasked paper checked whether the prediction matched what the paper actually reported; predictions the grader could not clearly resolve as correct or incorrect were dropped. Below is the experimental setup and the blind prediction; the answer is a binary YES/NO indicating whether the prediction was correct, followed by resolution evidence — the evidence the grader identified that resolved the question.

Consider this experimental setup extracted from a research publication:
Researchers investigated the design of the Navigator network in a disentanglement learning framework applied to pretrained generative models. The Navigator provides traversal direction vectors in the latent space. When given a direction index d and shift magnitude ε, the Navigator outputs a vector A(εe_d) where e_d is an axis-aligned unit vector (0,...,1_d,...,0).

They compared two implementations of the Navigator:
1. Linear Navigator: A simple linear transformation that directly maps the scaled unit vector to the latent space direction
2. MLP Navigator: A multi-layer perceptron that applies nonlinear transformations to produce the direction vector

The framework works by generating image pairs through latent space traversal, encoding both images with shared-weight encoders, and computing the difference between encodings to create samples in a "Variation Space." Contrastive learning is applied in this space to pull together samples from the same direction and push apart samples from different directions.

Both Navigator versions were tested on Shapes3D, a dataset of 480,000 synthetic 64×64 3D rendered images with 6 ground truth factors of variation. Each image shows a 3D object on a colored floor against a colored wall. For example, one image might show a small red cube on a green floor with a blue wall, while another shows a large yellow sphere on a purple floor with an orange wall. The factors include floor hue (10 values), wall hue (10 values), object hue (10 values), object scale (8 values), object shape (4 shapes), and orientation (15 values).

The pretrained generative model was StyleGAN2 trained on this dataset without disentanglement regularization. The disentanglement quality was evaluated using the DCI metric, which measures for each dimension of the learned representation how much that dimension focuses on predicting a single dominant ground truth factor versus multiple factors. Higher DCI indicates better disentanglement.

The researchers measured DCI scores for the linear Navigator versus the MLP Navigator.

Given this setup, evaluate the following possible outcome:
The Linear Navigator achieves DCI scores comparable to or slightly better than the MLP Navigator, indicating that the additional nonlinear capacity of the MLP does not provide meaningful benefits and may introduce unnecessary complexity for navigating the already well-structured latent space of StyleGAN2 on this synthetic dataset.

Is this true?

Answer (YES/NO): YES